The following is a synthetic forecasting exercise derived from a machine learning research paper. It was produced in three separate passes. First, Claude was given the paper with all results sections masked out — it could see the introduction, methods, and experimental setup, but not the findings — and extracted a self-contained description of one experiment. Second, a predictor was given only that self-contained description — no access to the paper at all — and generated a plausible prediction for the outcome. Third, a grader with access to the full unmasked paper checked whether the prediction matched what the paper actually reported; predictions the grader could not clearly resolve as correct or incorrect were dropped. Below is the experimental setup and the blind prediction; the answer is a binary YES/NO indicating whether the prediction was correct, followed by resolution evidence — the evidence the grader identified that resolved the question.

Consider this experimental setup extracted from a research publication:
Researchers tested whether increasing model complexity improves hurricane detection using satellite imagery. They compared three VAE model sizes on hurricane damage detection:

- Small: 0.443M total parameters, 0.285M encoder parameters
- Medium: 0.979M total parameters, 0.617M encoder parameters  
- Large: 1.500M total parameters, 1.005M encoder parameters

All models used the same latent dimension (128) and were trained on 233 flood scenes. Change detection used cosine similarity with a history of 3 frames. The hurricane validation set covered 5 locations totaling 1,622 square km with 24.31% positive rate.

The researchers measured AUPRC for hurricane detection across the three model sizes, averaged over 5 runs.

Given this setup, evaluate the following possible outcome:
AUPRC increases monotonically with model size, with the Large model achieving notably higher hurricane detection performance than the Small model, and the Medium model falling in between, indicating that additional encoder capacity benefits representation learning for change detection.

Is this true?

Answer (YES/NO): NO